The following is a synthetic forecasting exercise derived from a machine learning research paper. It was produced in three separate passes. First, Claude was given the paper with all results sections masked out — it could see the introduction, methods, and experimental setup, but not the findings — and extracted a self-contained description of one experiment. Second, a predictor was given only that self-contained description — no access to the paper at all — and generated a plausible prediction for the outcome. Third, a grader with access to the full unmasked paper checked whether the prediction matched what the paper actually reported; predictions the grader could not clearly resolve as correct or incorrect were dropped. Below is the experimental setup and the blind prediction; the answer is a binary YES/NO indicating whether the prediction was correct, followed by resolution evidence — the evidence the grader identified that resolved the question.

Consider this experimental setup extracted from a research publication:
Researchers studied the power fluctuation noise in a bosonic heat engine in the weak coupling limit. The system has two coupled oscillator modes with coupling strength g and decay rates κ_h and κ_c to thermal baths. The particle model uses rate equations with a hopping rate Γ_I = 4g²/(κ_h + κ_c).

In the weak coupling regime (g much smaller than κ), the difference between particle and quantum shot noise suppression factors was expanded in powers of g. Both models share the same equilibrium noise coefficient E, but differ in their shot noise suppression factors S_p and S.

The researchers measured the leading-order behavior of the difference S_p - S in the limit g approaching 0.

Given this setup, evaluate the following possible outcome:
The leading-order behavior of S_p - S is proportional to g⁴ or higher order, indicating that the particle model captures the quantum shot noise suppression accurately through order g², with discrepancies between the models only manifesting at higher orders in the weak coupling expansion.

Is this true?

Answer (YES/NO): NO